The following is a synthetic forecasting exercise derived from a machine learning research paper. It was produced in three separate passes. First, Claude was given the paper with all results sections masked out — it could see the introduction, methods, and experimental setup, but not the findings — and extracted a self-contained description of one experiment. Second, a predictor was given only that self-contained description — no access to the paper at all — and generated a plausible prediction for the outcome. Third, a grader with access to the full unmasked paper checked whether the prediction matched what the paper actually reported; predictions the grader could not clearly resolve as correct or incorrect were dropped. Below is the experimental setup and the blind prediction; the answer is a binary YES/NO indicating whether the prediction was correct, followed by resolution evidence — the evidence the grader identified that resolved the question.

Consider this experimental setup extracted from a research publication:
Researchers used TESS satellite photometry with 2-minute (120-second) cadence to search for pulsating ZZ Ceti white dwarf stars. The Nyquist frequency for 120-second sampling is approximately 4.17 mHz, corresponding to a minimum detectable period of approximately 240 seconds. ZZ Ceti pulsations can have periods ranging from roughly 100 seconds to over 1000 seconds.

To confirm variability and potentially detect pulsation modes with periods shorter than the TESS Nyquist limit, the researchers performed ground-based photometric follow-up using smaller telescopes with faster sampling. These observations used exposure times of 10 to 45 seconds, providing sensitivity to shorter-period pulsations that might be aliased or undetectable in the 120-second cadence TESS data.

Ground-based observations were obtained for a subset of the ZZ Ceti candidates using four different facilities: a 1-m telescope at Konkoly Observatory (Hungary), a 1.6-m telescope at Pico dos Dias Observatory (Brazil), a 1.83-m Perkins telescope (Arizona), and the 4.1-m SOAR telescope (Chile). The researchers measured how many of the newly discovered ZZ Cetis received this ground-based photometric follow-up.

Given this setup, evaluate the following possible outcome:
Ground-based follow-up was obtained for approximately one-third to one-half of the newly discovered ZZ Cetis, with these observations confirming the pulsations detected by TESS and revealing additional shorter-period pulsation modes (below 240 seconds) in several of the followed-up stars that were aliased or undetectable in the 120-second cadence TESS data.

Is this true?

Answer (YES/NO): NO